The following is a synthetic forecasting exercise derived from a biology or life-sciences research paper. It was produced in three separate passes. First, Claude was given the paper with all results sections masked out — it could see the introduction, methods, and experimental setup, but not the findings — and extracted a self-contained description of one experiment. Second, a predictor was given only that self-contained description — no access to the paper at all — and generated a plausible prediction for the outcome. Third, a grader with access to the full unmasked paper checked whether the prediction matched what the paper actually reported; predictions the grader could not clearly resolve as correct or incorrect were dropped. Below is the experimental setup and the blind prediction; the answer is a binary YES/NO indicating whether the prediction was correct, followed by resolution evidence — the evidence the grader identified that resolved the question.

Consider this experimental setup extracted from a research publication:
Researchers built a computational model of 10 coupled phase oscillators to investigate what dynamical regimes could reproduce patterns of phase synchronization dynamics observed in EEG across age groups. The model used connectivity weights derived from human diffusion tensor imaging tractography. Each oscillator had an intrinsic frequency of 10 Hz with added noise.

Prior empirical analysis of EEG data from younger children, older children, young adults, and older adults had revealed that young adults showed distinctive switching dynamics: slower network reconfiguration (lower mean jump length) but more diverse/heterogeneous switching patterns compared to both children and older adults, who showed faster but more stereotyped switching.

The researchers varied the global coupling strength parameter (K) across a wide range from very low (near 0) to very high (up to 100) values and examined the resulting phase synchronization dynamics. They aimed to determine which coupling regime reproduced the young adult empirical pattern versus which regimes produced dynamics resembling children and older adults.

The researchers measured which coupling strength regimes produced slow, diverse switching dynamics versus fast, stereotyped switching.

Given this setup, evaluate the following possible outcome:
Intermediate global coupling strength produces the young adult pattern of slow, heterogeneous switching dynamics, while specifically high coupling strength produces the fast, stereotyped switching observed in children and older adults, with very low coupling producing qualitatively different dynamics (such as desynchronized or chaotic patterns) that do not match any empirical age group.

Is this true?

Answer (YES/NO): NO